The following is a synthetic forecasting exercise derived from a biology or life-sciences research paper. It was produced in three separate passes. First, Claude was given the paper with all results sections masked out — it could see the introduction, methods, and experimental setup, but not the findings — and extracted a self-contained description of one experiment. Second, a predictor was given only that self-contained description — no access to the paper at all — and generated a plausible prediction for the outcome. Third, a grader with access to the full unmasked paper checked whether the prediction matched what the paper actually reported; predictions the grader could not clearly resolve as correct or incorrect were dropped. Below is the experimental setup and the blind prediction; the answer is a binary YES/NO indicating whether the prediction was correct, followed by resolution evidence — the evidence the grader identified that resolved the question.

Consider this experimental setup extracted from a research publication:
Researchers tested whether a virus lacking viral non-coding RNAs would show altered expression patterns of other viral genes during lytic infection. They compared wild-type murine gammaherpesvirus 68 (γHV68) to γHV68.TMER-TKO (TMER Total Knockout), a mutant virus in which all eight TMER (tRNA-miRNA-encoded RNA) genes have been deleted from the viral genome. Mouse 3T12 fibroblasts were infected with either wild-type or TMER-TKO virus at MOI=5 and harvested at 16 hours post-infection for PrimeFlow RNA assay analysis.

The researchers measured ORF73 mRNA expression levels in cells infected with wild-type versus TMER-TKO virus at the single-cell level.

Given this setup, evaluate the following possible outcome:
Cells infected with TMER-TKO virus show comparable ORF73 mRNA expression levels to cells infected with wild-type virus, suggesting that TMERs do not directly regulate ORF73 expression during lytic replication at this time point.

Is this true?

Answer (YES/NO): YES